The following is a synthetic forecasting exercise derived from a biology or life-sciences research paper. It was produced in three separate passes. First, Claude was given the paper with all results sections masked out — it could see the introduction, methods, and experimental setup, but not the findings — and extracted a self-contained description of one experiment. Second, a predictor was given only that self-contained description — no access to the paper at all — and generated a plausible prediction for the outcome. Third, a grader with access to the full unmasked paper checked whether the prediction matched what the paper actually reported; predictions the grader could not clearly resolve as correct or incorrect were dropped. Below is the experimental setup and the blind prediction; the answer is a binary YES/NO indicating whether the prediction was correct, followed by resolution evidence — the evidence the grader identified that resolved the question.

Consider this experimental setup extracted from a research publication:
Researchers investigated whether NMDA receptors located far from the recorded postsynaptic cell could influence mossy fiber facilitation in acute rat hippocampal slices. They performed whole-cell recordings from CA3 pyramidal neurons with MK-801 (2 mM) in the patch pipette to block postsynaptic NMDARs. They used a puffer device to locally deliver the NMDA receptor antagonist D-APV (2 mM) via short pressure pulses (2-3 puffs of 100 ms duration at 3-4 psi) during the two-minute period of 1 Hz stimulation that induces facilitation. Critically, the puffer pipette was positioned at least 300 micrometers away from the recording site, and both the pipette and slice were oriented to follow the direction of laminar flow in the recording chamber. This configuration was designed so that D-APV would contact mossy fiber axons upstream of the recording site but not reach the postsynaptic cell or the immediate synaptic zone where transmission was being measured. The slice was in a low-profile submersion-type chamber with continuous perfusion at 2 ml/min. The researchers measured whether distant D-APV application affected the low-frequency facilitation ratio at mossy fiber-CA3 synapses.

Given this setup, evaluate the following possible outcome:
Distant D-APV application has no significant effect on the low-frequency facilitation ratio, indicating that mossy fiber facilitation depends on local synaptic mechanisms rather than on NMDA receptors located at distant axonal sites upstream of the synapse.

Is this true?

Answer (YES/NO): NO